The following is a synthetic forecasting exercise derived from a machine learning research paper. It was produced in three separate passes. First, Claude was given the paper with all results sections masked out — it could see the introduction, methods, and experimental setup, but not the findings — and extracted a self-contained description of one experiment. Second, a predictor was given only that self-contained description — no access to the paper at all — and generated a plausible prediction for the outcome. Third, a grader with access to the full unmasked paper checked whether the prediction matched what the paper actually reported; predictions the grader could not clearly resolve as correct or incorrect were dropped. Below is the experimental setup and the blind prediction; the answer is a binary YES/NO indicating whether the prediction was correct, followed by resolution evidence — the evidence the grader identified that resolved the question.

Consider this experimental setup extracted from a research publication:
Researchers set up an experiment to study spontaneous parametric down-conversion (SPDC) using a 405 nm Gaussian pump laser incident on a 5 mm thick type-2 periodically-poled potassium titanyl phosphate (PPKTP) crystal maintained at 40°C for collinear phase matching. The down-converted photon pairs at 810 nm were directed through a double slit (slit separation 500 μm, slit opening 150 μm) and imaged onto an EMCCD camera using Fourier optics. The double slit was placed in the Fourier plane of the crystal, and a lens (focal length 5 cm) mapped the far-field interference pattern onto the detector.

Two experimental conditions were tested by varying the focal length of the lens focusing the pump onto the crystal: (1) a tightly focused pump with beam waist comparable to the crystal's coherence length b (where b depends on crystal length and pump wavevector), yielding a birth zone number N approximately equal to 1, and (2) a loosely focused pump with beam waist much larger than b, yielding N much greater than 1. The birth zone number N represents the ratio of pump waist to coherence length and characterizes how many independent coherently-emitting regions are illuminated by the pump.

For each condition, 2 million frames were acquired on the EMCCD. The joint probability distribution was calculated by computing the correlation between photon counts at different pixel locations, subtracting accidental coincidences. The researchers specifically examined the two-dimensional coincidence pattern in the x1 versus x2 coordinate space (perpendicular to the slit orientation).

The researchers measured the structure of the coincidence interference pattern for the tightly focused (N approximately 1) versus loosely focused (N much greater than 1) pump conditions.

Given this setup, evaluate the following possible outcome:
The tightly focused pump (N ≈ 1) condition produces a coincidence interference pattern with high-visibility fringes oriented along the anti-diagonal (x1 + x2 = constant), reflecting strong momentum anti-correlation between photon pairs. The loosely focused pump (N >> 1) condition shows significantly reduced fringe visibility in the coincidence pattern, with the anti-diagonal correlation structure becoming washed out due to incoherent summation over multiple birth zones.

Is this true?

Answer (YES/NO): NO